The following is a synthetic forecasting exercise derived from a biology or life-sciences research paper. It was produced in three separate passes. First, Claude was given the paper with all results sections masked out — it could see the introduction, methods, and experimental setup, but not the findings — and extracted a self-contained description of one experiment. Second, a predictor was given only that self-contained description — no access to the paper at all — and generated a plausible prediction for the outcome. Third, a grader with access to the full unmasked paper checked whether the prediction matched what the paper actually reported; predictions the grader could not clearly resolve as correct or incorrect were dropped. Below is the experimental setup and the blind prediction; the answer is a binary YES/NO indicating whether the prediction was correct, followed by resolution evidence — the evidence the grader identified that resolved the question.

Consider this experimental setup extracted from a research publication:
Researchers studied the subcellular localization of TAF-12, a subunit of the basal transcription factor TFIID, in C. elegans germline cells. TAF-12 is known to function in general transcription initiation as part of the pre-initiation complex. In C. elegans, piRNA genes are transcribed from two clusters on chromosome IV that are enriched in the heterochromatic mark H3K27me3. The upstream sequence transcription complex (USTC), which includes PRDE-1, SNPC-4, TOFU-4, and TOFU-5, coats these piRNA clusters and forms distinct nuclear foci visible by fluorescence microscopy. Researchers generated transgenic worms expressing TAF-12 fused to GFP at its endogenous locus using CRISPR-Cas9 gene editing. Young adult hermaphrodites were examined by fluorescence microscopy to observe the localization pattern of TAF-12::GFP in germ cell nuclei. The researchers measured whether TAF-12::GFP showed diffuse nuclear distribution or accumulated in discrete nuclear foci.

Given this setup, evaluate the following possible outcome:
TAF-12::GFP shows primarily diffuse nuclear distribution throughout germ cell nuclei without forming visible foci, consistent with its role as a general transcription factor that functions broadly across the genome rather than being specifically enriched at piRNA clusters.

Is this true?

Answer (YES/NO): NO